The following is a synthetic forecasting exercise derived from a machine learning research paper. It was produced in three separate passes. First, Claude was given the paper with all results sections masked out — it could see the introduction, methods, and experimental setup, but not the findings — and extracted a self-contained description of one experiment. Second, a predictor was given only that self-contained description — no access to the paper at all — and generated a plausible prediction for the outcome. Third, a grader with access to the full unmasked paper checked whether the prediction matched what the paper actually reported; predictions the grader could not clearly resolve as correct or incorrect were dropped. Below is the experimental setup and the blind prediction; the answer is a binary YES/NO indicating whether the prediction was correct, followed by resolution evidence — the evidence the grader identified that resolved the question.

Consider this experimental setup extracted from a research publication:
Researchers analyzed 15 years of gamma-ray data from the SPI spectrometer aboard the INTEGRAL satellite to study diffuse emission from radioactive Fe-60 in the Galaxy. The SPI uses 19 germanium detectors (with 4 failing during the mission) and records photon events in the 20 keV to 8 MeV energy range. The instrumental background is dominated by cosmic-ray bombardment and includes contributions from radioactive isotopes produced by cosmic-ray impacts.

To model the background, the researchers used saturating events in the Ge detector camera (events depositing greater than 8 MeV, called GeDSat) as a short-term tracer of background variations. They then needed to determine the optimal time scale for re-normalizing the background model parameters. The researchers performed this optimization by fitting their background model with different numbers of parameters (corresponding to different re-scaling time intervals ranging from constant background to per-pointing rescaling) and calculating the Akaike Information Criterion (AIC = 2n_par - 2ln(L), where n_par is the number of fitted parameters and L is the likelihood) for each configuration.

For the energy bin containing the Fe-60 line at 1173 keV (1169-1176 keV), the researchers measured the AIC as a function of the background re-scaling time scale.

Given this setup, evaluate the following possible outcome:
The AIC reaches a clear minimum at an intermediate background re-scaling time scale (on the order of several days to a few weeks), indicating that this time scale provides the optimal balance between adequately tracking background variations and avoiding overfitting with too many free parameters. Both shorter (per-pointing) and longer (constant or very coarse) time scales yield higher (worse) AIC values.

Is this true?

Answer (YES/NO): YES